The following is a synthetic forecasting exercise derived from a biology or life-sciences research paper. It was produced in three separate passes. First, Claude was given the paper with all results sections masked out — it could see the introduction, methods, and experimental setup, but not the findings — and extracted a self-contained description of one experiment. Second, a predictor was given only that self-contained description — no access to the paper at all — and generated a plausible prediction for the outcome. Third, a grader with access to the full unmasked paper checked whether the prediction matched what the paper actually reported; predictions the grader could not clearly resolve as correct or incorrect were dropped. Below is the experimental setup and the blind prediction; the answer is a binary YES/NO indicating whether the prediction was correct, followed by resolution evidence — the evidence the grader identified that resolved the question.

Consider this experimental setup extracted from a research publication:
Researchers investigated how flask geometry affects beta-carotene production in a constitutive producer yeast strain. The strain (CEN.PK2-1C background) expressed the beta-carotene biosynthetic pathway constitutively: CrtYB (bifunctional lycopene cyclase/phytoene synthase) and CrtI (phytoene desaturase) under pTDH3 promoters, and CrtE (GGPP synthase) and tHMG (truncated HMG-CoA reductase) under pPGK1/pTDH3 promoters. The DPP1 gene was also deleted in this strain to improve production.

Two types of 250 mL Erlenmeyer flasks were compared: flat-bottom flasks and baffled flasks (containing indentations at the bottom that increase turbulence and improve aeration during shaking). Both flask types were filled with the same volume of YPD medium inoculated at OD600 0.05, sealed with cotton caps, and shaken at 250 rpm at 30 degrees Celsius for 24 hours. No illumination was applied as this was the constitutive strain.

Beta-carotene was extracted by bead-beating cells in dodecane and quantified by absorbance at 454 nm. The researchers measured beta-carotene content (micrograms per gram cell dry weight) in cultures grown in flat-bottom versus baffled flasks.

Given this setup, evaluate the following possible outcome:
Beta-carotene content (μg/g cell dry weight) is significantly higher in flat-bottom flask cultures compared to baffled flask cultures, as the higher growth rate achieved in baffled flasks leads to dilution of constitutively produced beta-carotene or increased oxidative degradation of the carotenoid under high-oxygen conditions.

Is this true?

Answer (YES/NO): NO